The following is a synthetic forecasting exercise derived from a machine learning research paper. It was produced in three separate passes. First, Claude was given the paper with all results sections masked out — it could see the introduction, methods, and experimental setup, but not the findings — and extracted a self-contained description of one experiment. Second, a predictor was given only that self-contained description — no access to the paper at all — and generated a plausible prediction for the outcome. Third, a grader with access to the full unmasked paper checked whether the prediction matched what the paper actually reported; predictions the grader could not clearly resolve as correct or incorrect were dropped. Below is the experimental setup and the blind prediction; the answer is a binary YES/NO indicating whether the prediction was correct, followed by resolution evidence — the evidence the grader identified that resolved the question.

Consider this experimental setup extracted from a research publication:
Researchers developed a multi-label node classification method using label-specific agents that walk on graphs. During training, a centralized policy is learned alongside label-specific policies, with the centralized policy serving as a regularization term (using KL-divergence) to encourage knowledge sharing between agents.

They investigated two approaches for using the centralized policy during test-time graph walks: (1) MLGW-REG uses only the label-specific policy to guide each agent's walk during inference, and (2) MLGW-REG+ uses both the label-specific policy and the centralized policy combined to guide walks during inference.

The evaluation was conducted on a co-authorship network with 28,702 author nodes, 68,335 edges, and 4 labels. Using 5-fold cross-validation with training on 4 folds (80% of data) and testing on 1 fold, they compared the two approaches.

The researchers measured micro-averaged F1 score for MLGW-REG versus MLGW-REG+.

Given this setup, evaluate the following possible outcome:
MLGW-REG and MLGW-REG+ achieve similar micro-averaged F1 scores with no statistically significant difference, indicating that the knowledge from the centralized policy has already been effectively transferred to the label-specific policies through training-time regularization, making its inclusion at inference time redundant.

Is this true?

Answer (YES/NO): NO